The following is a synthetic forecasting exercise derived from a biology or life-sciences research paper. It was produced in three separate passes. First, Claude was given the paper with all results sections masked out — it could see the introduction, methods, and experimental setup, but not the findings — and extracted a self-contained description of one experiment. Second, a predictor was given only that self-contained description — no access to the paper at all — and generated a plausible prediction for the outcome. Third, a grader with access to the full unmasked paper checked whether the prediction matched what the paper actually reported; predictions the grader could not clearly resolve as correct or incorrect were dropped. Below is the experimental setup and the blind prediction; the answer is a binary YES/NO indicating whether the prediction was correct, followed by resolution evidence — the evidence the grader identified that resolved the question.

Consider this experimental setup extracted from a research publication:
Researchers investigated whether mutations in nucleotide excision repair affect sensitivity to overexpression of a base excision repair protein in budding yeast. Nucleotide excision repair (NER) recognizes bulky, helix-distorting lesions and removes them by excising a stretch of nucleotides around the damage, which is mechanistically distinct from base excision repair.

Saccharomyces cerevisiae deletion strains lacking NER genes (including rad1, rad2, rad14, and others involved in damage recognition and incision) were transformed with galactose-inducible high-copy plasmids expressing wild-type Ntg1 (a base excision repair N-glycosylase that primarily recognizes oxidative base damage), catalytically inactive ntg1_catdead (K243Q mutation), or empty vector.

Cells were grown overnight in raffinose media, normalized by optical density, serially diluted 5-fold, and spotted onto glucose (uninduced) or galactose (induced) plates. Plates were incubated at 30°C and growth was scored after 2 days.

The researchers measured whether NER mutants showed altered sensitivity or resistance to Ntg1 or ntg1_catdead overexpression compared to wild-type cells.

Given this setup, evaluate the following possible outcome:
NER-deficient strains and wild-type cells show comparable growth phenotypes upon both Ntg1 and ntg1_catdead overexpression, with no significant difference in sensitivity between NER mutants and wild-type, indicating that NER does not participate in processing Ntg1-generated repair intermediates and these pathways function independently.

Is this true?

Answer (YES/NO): NO